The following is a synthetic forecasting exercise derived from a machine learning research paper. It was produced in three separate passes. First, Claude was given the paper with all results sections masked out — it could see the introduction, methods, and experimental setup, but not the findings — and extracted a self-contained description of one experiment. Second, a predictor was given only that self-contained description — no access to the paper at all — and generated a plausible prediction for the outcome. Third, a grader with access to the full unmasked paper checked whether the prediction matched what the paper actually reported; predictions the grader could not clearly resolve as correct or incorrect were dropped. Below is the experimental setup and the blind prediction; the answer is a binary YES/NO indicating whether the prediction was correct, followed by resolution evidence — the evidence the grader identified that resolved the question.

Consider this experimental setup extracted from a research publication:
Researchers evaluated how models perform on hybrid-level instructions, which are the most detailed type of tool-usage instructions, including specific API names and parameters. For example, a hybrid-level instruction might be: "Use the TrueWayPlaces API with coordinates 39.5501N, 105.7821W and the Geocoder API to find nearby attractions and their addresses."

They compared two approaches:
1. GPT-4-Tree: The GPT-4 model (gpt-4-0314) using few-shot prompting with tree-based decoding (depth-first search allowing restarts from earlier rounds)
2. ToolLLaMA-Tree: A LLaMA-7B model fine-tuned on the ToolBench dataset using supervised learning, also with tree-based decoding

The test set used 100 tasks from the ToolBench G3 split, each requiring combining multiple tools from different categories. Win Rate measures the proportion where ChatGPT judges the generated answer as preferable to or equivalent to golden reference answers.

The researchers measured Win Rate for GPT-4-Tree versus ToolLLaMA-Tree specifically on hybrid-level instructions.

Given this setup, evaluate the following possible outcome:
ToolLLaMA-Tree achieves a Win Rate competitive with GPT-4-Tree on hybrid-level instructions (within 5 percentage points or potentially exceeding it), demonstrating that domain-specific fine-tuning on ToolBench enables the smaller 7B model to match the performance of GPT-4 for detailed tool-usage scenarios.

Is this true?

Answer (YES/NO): YES